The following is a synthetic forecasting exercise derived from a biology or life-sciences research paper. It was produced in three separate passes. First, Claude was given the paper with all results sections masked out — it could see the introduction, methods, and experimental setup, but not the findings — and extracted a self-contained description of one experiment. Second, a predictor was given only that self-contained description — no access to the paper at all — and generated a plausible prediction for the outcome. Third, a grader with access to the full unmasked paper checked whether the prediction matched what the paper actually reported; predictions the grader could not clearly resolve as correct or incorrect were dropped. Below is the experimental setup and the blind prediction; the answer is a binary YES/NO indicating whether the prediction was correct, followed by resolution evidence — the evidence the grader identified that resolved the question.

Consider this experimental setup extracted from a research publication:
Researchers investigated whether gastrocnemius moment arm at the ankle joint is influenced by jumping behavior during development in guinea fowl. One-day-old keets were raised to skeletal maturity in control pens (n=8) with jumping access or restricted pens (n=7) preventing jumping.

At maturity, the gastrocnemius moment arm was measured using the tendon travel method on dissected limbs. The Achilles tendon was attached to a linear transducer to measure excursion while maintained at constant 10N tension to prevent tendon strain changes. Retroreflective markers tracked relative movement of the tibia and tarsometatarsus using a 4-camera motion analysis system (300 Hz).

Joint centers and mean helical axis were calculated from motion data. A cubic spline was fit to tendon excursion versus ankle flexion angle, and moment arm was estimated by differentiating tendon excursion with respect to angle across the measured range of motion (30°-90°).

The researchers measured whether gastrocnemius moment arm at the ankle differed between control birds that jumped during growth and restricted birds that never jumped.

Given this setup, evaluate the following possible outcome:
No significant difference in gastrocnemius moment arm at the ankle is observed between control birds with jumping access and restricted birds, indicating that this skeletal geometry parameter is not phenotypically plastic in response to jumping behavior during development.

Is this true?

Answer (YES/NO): YES